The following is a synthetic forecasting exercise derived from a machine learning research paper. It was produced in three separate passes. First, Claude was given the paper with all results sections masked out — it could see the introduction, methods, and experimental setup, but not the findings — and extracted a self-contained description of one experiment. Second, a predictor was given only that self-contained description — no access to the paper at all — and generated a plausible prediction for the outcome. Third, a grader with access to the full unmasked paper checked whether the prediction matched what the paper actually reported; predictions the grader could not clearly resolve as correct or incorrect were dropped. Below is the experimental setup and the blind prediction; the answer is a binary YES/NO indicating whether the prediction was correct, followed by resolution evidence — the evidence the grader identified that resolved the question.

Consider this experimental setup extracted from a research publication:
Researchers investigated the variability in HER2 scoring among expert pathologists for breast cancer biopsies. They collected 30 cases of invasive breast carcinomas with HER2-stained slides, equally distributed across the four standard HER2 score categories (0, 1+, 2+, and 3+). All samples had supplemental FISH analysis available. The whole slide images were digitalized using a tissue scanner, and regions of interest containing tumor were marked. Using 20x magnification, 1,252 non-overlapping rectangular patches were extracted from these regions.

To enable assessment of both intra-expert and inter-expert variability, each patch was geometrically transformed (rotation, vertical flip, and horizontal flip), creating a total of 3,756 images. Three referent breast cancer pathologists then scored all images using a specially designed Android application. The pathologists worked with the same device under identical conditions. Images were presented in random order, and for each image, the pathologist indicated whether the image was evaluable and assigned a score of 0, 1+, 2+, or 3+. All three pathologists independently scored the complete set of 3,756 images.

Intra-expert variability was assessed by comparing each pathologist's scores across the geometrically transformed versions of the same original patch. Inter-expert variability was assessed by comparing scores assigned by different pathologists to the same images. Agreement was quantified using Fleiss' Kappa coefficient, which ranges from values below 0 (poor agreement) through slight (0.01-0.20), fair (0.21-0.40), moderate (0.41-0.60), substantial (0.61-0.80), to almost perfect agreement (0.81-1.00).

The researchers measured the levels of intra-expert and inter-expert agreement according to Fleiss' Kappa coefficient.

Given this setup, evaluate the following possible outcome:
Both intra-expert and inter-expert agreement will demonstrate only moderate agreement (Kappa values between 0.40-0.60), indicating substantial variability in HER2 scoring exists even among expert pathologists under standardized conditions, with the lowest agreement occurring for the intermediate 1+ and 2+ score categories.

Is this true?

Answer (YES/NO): NO